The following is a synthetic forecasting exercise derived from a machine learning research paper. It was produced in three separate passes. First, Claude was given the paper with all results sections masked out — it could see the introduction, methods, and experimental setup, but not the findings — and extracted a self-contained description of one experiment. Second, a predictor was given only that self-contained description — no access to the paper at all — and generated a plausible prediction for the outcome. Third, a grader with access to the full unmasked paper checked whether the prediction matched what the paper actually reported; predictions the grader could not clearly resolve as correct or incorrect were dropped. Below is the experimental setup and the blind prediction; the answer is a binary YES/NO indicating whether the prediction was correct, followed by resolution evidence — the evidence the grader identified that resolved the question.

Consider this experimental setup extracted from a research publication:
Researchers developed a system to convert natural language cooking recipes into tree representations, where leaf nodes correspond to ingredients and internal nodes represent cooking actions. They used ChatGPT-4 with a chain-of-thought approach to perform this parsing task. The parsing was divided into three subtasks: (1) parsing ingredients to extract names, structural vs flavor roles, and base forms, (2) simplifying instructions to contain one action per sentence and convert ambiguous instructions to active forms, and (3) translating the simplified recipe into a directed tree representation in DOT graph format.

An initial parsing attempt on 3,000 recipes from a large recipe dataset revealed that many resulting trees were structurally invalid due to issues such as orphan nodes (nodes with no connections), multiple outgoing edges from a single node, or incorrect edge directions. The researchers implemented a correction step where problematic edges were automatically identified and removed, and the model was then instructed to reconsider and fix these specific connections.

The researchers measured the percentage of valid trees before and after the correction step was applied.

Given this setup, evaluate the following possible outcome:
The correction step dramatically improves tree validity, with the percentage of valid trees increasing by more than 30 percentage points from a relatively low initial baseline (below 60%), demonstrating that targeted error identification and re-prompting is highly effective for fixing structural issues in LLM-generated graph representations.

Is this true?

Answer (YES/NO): YES